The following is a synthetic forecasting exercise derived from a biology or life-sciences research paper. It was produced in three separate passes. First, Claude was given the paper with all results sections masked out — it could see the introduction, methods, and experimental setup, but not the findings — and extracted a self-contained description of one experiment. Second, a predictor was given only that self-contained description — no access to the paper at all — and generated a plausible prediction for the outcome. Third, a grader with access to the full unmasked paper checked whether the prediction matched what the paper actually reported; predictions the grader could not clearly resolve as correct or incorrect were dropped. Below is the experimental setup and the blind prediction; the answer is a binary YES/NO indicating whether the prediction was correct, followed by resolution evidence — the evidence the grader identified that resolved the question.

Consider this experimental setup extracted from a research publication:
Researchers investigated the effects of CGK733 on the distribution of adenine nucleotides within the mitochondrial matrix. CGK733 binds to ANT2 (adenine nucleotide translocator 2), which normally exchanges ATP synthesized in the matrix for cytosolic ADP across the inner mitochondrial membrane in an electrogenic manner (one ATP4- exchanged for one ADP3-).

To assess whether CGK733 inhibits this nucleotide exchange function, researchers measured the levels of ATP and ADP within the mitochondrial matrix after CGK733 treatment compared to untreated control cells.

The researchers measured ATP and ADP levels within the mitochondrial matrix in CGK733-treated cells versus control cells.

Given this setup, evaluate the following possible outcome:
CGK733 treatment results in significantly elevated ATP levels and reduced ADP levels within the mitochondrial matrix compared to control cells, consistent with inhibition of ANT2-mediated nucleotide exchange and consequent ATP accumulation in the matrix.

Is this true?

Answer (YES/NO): YES